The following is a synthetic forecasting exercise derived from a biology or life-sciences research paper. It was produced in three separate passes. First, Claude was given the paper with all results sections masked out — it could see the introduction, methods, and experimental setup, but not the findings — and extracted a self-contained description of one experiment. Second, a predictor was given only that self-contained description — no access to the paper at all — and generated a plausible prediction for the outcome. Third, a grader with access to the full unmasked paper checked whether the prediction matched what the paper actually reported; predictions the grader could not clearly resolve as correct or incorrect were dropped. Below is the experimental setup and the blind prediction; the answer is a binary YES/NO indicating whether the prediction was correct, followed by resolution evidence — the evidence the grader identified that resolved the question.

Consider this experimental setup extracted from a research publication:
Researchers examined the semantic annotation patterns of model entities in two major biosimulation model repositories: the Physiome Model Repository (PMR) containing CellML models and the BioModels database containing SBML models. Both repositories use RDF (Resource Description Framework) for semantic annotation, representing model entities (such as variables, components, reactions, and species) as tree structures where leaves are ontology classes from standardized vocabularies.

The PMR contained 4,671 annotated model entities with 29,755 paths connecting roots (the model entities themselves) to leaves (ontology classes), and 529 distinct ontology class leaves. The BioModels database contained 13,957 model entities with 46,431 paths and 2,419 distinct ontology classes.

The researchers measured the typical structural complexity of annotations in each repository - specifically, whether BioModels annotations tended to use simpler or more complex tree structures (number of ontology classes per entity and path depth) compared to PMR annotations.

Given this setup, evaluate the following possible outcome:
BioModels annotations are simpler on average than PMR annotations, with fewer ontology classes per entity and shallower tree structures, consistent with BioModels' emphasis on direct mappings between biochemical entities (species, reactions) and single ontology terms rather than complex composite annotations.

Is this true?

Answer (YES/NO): YES